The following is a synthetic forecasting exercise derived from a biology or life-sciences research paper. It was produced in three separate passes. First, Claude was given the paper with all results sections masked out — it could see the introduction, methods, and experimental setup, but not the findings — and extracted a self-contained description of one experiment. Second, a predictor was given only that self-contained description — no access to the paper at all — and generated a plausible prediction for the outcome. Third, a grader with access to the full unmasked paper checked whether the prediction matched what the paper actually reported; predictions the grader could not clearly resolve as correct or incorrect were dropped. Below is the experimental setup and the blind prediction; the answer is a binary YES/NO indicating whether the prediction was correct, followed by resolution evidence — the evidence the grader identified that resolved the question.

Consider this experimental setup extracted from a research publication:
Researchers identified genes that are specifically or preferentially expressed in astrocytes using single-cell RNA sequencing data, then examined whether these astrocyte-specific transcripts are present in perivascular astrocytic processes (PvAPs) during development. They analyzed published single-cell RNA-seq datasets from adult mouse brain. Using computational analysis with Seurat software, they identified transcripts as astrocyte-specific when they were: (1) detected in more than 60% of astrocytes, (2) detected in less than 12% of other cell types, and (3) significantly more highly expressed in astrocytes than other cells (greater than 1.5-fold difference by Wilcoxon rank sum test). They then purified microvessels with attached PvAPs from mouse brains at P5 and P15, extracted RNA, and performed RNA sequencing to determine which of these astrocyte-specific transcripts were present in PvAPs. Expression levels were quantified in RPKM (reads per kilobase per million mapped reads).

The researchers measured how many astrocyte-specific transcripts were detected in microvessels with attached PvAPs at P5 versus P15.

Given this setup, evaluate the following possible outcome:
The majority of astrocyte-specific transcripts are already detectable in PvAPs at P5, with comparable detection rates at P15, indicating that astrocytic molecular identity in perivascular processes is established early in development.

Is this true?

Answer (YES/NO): YES